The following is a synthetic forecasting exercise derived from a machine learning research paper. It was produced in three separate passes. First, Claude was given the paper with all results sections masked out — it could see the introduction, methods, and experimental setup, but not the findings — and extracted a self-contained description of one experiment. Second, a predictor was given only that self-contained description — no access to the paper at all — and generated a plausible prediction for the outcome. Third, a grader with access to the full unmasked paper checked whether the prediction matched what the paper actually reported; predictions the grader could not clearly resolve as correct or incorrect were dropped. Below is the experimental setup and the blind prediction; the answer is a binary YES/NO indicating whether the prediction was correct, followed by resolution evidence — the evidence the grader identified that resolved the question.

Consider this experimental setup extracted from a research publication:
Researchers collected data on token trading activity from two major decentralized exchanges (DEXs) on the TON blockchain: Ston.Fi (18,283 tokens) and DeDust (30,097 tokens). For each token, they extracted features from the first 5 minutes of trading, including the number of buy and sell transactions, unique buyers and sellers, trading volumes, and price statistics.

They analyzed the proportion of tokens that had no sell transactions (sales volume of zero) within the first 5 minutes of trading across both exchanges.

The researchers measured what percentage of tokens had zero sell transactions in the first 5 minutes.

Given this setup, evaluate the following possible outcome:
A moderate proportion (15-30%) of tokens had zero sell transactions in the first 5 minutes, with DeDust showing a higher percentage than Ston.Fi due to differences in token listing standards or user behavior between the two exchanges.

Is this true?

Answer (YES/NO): NO